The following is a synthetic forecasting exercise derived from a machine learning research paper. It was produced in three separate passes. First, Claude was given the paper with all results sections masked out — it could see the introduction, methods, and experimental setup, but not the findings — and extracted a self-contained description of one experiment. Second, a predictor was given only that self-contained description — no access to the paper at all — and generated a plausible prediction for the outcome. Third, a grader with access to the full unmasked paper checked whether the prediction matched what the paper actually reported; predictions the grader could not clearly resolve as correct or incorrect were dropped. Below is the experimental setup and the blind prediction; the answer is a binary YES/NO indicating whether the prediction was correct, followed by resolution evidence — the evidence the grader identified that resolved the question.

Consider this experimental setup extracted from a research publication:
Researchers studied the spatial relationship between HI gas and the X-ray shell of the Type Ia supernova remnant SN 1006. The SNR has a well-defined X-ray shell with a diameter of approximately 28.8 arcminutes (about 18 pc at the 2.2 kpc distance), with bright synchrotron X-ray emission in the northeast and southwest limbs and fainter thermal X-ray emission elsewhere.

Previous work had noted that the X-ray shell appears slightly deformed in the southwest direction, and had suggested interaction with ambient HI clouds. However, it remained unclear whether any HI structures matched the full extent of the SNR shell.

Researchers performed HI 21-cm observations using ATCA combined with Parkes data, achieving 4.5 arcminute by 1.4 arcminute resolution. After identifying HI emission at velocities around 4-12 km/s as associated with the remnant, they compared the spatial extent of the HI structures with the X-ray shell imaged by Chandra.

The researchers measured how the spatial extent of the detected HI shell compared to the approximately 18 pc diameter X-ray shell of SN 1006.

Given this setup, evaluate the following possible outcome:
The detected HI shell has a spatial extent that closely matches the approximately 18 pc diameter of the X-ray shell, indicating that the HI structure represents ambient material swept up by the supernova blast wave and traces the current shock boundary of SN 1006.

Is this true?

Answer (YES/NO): NO